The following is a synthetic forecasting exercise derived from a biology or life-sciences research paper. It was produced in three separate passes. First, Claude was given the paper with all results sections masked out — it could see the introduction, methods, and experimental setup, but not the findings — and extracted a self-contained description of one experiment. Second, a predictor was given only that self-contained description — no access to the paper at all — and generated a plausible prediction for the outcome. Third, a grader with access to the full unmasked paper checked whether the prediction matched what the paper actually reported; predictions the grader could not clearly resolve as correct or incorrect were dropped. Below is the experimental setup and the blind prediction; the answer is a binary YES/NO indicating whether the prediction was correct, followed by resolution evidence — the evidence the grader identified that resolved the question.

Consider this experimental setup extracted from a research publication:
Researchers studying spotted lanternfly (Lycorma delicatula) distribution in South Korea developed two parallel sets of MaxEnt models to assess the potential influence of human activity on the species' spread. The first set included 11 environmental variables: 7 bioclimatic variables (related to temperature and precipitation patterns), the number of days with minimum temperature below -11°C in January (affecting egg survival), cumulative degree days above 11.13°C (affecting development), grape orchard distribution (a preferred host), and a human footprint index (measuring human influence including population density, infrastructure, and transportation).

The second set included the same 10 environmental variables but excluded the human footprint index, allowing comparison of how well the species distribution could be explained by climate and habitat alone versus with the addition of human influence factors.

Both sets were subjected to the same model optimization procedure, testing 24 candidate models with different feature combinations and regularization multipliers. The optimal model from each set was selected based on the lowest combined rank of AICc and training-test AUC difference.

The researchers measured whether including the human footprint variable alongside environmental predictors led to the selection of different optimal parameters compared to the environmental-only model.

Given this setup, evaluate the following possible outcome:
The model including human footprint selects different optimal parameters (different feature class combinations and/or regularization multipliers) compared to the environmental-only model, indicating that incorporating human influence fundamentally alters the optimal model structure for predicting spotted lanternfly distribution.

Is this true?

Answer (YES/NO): NO